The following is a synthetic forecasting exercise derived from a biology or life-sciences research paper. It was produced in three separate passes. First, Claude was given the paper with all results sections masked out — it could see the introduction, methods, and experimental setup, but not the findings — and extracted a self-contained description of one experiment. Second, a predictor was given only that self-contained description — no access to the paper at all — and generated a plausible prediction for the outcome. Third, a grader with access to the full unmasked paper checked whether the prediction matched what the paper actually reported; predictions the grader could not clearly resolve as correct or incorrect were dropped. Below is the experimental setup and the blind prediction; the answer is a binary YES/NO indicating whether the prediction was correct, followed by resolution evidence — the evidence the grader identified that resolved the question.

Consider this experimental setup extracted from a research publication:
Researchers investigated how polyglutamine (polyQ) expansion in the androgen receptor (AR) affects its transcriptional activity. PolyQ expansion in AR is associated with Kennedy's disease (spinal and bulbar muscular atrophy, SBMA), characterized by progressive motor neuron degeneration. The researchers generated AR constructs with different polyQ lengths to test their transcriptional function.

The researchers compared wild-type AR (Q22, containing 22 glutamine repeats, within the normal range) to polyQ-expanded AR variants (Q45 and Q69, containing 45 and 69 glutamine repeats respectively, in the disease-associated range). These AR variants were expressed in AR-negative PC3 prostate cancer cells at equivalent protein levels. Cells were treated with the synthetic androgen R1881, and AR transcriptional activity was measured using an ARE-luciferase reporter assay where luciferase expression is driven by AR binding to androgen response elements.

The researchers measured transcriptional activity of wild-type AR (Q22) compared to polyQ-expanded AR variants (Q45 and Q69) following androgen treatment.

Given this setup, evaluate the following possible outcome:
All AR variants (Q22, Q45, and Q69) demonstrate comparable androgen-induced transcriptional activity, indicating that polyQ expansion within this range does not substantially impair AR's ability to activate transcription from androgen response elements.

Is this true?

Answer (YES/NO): NO